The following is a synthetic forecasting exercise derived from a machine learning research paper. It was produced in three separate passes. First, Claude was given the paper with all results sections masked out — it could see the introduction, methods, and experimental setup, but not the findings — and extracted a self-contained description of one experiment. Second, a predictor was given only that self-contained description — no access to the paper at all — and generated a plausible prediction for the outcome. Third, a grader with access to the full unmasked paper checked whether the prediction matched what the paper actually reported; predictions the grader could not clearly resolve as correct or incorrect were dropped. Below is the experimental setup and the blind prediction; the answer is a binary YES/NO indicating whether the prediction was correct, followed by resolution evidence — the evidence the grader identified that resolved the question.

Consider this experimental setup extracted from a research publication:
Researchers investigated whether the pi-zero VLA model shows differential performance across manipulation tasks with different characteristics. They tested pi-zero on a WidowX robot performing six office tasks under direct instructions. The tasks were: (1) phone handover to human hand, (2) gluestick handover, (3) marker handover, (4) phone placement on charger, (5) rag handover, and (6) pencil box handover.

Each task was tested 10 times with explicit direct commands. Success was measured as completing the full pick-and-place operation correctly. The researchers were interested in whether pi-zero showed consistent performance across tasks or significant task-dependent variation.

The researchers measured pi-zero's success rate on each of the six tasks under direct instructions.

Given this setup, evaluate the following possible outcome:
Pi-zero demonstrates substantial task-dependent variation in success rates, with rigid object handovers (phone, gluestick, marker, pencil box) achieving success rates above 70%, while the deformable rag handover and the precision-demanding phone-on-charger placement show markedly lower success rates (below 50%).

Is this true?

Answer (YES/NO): NO